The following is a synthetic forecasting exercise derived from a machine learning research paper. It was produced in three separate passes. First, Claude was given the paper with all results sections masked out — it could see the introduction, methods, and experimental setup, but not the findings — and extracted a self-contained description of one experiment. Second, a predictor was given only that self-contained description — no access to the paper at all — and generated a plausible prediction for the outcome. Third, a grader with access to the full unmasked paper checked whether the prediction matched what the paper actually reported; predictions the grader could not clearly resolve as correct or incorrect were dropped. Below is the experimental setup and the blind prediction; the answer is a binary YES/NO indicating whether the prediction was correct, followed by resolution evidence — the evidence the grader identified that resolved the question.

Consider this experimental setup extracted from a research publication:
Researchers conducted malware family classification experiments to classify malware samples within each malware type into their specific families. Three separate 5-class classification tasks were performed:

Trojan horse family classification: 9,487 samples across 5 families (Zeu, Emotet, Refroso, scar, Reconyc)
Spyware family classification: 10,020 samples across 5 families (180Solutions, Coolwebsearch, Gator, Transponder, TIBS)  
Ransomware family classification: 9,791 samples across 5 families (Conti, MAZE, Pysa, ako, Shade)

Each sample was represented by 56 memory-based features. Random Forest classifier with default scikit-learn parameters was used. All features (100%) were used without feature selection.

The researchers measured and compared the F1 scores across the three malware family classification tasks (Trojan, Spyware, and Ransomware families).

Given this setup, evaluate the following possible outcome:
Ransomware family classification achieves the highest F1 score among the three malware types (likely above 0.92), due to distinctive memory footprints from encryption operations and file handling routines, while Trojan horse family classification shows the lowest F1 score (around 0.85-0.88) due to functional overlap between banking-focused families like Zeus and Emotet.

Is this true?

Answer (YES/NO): NO